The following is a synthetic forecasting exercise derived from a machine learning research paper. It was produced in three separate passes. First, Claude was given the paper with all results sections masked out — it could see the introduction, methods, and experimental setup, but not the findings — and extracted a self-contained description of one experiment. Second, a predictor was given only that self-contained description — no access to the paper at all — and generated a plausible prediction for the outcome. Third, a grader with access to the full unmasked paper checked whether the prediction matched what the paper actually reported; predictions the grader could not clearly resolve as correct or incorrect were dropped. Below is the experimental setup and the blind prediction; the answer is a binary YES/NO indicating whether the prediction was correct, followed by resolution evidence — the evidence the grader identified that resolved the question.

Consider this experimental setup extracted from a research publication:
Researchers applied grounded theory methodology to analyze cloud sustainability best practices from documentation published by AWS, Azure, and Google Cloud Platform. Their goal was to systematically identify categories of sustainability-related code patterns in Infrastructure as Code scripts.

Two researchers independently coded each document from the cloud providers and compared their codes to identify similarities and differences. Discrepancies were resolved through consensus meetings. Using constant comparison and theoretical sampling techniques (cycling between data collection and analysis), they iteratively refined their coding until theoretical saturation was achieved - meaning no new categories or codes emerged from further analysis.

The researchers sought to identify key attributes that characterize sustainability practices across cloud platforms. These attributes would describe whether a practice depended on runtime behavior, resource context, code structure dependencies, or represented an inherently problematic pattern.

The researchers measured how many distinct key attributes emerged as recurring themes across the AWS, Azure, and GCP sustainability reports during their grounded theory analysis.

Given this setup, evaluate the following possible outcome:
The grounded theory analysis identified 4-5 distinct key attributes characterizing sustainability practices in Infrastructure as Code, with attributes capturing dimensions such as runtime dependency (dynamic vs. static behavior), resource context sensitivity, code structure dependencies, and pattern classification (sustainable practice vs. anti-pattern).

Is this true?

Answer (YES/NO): YES